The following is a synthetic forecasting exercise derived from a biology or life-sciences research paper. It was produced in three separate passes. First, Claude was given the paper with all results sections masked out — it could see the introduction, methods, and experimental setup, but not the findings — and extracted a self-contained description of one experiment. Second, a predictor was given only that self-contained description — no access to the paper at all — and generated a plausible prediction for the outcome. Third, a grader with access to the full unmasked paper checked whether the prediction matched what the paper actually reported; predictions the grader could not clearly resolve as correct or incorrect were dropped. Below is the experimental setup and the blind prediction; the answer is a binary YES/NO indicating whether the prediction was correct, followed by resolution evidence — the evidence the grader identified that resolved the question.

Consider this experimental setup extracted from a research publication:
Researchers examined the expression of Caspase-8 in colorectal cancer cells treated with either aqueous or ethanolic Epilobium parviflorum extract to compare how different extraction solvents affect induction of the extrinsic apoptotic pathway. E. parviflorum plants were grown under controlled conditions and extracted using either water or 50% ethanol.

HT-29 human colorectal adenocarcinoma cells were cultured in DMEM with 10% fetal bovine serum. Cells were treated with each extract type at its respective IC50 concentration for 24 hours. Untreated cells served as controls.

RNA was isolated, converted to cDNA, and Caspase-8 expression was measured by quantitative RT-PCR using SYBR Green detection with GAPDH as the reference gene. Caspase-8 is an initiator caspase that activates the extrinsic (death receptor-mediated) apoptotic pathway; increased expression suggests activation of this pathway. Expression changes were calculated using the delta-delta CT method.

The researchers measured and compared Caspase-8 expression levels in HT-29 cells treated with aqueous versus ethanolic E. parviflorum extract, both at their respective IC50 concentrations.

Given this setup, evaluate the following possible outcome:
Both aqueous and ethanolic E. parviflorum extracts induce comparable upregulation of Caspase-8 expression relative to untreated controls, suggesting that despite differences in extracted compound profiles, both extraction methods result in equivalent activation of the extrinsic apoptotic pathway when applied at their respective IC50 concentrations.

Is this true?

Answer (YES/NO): YES